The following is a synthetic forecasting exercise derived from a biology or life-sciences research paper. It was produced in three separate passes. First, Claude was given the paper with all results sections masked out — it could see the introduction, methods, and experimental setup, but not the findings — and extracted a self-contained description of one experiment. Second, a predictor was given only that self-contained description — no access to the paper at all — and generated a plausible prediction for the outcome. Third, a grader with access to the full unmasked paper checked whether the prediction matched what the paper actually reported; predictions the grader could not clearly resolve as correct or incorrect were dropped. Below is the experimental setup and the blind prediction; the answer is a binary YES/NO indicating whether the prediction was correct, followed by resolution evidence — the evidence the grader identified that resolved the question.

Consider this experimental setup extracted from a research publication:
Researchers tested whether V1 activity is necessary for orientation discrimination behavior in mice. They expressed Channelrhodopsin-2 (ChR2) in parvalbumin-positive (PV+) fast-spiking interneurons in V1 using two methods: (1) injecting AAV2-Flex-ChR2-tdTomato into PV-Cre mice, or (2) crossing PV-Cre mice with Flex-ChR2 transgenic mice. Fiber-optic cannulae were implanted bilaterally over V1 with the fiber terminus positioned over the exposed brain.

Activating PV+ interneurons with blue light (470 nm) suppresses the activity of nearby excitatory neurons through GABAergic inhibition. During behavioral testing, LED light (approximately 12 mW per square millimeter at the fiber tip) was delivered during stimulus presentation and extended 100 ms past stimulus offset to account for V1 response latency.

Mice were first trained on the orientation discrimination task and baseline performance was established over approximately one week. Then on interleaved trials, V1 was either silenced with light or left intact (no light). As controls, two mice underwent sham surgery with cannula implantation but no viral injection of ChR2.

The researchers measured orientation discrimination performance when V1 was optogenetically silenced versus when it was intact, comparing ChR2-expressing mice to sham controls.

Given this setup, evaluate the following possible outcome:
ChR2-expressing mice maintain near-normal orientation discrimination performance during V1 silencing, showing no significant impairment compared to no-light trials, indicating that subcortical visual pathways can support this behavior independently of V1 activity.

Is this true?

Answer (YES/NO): NO